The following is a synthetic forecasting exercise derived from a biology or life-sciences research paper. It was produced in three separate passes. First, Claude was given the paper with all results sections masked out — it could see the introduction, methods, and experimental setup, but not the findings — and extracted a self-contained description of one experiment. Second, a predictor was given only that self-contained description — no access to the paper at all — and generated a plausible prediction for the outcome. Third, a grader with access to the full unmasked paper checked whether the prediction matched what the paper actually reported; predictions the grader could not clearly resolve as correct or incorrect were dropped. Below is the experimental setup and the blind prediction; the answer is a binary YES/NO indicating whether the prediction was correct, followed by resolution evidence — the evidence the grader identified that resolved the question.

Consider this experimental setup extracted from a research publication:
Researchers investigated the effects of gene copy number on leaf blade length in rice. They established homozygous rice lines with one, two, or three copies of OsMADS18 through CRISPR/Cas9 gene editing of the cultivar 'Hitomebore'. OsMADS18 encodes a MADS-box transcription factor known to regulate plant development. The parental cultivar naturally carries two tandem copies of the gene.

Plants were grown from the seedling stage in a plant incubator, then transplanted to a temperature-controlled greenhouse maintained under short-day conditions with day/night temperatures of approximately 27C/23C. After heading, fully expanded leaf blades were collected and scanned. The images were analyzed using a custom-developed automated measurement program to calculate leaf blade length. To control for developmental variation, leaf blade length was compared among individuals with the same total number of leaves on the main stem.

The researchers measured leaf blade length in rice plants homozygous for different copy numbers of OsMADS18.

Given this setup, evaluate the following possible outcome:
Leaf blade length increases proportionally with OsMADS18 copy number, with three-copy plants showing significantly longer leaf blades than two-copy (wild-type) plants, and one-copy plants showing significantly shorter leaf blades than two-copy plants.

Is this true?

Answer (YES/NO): NO